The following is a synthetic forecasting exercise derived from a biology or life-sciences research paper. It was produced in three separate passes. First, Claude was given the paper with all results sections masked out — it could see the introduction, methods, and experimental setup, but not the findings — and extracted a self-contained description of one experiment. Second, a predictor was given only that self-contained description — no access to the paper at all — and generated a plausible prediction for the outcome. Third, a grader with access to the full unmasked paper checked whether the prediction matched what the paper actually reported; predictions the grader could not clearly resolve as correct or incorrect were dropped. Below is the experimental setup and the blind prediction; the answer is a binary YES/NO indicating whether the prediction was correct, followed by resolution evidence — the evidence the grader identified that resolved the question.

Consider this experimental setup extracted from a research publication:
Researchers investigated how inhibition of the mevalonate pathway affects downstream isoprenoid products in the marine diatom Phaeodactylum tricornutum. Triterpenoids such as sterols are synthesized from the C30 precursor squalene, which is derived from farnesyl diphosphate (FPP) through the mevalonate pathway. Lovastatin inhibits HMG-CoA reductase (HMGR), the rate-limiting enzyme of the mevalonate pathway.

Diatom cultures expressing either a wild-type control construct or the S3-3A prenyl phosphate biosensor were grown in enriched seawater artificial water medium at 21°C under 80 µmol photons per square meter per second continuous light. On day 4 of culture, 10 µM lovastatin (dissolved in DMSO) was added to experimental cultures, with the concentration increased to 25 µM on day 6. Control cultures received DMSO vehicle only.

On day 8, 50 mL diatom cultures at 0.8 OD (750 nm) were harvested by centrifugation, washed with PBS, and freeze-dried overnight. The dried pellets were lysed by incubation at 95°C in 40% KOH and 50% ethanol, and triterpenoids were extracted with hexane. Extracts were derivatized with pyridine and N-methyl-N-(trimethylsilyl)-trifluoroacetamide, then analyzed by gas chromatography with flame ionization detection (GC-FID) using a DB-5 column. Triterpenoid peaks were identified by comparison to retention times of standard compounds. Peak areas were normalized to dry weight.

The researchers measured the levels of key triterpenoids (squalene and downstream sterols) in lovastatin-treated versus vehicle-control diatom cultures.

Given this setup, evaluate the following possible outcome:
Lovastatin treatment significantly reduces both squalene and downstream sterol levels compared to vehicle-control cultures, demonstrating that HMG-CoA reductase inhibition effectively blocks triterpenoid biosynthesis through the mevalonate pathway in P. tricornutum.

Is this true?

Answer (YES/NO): NO